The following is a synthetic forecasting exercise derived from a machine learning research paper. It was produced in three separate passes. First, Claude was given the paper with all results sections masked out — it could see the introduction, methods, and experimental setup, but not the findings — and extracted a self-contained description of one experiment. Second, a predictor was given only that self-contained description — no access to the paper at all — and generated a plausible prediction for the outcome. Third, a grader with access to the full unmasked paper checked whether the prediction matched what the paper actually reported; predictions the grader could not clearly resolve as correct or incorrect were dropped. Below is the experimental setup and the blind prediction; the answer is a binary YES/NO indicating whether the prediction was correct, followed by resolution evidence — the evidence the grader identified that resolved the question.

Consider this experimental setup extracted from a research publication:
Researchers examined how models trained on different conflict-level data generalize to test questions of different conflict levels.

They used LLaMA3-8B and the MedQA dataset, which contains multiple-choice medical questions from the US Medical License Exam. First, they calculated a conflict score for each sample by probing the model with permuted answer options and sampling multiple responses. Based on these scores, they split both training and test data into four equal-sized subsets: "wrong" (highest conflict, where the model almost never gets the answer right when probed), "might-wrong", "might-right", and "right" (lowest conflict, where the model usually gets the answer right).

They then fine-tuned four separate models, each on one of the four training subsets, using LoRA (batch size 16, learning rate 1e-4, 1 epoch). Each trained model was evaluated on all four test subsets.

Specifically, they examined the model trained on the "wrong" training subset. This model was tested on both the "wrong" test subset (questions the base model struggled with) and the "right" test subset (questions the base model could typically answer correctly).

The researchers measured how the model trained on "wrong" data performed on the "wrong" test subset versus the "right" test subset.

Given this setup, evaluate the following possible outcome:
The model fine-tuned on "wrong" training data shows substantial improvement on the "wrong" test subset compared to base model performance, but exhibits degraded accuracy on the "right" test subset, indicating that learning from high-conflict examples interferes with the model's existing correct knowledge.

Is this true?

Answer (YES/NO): YES